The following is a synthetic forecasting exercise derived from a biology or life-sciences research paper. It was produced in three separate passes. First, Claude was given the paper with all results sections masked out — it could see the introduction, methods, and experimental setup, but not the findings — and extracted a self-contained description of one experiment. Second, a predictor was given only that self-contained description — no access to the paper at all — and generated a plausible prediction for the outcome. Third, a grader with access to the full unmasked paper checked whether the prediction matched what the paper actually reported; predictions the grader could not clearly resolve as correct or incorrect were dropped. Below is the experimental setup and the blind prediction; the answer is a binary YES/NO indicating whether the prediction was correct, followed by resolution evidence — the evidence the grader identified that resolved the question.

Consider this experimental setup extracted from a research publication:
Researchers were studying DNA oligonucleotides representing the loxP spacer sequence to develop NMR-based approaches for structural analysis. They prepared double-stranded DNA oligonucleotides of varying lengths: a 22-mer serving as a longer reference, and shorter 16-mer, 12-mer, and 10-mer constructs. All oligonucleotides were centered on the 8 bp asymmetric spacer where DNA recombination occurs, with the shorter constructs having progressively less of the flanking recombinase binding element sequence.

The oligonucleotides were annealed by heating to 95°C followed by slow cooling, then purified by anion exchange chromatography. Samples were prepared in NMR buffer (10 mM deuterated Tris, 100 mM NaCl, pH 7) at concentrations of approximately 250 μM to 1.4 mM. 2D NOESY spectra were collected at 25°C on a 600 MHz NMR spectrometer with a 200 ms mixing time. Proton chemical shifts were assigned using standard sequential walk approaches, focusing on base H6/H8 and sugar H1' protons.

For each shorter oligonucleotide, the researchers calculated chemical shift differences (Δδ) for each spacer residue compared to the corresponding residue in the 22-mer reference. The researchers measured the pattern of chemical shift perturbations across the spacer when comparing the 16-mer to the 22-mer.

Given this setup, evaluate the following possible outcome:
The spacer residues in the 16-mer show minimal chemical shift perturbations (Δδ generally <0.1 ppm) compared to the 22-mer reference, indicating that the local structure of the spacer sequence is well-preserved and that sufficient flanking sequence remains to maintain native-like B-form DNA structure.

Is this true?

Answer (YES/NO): YES